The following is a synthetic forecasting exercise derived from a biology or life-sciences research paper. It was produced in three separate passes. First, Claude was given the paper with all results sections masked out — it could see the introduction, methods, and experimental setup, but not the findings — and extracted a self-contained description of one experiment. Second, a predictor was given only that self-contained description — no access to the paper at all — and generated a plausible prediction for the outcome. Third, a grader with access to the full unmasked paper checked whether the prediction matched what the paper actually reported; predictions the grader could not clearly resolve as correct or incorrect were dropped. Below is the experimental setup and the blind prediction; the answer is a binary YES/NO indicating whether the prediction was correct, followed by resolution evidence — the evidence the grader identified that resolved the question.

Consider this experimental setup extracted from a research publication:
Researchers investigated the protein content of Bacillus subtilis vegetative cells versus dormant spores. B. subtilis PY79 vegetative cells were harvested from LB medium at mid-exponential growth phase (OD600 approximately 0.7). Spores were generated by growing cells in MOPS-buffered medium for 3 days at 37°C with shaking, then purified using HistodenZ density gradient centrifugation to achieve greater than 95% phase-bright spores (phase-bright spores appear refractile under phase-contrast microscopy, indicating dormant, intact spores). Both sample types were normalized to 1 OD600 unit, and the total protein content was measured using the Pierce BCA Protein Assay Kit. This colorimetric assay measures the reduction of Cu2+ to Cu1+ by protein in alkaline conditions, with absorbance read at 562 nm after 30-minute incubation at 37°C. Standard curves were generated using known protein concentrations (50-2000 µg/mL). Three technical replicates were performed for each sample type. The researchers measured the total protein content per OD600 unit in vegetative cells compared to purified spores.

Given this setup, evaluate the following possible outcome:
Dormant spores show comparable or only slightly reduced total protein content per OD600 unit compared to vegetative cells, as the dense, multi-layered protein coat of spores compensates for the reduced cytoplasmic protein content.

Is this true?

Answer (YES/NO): YES